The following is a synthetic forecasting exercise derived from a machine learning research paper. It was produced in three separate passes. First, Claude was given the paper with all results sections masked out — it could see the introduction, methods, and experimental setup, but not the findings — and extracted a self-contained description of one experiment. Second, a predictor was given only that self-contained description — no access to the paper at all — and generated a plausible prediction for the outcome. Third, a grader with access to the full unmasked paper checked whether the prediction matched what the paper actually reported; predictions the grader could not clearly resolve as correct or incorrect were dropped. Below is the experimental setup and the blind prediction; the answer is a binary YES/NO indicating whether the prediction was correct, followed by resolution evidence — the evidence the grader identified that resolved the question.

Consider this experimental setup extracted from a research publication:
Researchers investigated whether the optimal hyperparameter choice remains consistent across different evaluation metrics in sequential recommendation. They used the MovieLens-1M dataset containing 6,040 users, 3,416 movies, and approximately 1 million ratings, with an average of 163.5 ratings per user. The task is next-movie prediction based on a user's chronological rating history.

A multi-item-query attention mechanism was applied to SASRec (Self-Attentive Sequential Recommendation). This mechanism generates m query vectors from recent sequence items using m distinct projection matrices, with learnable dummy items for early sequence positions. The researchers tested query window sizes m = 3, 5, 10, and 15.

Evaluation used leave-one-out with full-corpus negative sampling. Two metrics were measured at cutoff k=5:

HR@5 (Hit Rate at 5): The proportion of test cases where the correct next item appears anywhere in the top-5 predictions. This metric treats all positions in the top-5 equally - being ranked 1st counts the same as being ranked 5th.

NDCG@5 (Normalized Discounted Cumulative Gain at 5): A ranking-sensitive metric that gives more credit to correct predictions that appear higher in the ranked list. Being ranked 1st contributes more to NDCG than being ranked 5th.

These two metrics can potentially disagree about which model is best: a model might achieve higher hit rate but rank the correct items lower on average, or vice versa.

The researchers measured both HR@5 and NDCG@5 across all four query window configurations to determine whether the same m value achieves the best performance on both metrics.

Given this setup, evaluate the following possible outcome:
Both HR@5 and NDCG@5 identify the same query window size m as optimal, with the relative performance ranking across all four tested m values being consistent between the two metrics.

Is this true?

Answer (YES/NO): NO